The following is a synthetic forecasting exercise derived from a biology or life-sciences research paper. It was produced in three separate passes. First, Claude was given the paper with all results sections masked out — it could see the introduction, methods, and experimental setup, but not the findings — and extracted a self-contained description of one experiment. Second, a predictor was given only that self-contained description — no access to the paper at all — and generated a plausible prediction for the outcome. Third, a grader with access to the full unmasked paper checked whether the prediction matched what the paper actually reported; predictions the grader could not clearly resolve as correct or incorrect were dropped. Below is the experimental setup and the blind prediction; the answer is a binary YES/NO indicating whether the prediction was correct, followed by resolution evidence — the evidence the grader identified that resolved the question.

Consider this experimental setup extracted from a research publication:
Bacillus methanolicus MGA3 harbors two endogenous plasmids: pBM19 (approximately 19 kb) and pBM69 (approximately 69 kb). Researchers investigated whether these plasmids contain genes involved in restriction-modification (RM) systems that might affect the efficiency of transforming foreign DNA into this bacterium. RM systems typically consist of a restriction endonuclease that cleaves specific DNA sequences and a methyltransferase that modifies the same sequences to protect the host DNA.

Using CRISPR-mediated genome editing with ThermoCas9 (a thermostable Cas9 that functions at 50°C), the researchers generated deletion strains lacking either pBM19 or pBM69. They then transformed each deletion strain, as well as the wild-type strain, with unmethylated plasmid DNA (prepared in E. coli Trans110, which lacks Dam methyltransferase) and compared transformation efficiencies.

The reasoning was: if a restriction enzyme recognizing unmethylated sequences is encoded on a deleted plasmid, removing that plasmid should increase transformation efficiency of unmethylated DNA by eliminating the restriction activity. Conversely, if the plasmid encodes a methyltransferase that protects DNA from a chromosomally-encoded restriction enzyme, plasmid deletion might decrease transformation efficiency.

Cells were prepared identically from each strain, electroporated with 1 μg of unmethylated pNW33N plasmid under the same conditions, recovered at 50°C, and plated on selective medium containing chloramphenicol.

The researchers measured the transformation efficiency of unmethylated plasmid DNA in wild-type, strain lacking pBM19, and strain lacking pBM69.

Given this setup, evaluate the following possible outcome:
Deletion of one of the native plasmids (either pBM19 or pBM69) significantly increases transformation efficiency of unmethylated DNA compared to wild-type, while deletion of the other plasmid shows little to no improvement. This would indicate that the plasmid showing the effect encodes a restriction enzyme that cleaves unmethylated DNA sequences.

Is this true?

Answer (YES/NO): YES